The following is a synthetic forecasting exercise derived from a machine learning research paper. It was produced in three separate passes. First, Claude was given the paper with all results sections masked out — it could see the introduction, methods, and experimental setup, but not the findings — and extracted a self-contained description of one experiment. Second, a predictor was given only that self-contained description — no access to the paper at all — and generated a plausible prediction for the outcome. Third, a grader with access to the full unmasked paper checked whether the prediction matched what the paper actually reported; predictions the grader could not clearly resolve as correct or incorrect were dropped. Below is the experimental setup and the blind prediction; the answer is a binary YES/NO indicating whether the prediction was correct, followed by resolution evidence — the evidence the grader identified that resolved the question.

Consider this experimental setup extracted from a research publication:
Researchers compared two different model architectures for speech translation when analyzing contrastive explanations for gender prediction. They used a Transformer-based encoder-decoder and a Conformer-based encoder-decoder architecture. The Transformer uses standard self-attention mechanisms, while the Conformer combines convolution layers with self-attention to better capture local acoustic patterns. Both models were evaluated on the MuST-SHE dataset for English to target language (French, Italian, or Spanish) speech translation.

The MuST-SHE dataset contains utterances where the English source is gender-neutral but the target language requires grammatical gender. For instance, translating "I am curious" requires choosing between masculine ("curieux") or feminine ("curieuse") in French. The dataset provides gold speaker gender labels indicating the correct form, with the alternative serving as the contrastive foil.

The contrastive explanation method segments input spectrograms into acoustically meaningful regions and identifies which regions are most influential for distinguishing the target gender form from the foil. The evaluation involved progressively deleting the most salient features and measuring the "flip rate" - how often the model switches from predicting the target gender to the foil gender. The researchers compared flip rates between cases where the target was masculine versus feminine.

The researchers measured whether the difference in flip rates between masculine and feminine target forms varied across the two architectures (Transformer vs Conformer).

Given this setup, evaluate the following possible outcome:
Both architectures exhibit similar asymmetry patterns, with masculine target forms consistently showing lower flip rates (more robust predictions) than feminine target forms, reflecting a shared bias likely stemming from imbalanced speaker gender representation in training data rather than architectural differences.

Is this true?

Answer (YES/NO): NO